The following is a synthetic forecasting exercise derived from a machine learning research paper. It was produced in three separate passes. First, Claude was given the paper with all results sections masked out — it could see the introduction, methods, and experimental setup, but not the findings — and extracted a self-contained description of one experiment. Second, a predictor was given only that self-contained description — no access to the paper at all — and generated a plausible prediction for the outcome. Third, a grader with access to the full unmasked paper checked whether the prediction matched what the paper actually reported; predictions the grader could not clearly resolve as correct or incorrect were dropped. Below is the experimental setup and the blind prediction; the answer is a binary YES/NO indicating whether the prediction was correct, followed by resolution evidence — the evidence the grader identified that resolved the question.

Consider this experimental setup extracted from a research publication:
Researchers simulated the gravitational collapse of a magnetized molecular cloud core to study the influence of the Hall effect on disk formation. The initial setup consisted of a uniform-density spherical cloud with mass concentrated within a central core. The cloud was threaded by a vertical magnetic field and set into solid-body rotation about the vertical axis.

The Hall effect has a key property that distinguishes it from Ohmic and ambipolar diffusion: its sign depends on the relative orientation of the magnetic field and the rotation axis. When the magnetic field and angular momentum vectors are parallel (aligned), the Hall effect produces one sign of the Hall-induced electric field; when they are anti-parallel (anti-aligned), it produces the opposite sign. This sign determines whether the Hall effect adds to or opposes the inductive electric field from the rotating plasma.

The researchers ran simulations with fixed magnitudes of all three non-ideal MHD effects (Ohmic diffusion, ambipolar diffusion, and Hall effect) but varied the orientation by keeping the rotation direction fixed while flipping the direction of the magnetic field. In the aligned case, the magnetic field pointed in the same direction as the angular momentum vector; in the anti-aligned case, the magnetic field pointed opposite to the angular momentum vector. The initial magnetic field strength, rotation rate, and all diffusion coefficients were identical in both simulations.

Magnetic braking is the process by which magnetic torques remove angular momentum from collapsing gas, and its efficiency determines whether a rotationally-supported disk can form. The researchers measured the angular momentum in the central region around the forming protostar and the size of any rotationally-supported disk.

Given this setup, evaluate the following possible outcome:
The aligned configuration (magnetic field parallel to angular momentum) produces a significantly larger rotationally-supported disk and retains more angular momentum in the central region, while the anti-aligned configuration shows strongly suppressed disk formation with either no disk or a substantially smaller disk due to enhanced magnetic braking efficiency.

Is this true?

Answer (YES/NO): NO